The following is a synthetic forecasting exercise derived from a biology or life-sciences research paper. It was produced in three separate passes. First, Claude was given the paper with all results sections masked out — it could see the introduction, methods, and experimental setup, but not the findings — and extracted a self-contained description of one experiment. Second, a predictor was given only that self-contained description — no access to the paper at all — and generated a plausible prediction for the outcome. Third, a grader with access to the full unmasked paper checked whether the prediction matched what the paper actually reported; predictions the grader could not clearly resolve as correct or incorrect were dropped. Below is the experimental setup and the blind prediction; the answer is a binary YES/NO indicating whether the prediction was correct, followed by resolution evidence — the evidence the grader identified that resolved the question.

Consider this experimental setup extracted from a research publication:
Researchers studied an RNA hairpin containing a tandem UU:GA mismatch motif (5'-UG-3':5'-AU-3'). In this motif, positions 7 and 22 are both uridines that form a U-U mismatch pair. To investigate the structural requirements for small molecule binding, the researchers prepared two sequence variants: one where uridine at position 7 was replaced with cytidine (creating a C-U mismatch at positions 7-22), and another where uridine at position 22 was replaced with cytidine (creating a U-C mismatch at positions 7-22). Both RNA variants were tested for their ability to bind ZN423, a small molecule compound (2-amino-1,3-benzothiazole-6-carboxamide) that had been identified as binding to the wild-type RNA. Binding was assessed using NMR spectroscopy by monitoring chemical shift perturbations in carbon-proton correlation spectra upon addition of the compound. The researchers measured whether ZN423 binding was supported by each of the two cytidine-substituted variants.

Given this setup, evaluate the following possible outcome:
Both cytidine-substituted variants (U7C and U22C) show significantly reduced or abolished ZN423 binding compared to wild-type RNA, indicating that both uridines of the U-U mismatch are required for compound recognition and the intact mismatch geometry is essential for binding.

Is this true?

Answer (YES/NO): NO